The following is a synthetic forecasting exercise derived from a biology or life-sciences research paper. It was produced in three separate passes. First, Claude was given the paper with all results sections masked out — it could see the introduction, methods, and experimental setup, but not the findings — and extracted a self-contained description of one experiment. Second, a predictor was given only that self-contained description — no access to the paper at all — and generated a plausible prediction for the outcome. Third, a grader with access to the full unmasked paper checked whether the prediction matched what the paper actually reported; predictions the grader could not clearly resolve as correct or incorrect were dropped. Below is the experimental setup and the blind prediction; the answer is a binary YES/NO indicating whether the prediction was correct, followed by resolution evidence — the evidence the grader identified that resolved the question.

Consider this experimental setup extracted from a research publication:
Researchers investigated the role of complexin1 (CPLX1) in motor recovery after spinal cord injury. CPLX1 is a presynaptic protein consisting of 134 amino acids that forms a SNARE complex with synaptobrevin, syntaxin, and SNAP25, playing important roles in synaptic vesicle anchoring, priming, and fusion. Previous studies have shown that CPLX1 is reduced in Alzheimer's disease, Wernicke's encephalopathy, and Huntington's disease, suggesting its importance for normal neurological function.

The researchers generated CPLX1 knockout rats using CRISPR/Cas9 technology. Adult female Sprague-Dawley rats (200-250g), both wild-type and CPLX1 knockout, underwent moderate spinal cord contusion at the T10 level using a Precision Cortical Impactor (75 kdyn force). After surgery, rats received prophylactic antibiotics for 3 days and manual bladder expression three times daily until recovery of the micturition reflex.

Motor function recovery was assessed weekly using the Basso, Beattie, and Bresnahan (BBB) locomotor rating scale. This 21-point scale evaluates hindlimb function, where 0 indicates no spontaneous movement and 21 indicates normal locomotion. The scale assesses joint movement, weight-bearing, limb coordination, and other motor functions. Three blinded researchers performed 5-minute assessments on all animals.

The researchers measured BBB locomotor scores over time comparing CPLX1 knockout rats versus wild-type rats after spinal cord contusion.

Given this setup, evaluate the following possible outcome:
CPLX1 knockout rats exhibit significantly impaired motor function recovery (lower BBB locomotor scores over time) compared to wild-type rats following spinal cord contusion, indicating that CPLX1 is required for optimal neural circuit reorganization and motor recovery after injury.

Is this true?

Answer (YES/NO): NO